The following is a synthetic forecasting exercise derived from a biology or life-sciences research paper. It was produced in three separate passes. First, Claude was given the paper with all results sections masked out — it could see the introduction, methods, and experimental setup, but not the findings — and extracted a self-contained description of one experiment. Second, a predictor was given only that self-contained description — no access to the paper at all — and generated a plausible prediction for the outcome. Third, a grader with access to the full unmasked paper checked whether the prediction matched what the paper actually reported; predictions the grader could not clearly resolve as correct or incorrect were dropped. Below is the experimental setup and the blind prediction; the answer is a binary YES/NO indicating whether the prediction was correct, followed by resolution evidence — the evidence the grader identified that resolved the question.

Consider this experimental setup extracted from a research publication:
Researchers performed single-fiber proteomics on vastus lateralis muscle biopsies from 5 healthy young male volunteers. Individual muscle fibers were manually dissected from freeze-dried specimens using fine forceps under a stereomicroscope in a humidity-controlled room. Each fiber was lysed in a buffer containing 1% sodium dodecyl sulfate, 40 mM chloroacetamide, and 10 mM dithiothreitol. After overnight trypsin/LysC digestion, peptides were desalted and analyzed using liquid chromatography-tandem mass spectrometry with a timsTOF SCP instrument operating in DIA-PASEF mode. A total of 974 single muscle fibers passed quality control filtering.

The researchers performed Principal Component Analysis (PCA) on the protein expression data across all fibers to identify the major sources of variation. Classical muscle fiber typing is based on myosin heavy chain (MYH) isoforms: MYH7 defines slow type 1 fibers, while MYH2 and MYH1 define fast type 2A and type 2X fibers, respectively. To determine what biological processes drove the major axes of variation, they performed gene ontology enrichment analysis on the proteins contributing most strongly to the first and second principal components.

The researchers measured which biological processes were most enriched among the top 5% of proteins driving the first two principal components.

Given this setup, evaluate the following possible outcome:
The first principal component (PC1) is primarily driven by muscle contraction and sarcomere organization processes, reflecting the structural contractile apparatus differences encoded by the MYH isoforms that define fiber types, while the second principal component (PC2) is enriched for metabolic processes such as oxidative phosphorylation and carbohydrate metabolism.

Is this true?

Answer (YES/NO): NO